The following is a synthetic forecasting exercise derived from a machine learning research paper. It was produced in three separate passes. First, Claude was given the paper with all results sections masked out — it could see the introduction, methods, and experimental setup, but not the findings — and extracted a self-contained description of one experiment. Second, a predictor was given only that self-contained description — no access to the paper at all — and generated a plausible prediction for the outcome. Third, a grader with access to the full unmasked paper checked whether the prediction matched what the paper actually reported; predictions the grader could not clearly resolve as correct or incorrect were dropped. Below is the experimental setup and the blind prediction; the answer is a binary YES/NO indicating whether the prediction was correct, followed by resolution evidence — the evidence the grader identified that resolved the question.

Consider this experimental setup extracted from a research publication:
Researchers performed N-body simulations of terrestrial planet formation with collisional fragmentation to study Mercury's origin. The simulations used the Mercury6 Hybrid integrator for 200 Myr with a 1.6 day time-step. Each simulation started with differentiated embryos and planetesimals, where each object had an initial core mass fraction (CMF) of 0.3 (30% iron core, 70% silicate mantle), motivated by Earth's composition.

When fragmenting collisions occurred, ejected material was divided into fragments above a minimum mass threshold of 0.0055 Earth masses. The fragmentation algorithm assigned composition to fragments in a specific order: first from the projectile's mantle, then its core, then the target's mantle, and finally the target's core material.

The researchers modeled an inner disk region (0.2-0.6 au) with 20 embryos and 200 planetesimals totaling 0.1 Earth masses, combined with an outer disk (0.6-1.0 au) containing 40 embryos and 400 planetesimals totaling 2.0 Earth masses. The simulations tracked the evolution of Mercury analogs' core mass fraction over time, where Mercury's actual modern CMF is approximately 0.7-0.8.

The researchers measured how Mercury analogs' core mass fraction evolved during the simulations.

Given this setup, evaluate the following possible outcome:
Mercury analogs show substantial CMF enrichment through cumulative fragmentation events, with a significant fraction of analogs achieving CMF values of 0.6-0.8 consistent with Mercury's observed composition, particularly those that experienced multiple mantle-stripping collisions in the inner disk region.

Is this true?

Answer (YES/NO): NO